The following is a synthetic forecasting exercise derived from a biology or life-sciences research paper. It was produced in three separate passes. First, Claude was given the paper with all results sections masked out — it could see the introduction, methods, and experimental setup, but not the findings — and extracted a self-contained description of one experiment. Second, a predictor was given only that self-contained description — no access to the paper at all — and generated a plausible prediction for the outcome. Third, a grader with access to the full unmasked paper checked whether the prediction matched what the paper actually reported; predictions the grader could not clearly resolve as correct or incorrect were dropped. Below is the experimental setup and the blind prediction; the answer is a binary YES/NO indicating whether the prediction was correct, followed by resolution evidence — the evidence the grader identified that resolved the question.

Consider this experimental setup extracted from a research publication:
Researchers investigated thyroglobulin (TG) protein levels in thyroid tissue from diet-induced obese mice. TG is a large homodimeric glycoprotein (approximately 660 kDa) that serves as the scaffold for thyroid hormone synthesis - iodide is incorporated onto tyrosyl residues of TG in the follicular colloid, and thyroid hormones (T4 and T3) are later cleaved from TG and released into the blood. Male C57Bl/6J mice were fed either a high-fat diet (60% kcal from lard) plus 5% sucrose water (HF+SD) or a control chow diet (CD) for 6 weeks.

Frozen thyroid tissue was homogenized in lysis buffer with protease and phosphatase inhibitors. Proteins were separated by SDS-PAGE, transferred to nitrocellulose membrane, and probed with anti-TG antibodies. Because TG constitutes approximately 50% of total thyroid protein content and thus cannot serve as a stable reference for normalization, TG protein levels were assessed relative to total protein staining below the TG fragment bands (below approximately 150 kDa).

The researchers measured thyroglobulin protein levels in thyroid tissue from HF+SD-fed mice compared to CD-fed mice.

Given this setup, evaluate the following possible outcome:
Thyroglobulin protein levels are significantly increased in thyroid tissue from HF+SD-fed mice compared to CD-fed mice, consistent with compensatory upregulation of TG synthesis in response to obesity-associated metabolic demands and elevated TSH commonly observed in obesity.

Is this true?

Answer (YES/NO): NO